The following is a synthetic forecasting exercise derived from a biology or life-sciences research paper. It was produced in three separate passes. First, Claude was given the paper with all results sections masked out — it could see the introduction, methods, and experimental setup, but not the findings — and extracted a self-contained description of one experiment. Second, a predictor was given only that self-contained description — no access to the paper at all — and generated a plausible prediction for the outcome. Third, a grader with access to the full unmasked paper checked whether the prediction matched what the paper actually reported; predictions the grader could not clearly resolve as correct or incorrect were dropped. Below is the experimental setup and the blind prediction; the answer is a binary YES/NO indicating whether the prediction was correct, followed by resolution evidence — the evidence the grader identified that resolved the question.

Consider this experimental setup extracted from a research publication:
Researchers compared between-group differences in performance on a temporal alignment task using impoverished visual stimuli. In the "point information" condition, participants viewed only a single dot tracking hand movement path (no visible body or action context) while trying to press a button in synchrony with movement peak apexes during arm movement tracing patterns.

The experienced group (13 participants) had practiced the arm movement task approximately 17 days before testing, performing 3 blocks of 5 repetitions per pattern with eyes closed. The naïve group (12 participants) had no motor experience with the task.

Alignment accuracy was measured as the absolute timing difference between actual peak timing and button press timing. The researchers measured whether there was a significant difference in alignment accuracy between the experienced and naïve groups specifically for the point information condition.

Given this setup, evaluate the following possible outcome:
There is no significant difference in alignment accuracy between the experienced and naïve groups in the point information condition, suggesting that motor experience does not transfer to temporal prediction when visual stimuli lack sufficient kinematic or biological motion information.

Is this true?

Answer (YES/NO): YES